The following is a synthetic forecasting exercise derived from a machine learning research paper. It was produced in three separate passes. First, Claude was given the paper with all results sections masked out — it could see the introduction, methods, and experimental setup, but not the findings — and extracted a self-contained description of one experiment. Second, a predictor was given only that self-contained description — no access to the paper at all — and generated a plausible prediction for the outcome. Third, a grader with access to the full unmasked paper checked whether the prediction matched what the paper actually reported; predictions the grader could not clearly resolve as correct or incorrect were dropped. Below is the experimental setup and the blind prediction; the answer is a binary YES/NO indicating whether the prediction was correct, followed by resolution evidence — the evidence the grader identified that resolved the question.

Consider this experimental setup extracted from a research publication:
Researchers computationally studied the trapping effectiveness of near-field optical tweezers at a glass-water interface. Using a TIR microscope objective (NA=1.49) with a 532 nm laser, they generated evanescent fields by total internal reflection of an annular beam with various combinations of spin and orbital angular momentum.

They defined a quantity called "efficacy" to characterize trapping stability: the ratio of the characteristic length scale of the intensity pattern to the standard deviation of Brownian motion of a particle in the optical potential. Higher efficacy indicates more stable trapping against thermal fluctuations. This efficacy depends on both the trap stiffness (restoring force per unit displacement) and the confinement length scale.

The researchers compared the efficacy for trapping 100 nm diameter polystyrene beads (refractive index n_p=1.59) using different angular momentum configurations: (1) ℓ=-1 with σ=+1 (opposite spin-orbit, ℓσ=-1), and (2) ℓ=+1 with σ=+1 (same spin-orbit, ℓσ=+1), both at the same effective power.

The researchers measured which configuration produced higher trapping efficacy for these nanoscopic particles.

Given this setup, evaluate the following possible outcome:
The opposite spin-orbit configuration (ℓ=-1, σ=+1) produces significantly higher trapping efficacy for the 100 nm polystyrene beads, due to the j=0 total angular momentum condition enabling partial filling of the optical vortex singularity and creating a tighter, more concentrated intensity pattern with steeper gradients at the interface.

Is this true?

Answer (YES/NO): YES